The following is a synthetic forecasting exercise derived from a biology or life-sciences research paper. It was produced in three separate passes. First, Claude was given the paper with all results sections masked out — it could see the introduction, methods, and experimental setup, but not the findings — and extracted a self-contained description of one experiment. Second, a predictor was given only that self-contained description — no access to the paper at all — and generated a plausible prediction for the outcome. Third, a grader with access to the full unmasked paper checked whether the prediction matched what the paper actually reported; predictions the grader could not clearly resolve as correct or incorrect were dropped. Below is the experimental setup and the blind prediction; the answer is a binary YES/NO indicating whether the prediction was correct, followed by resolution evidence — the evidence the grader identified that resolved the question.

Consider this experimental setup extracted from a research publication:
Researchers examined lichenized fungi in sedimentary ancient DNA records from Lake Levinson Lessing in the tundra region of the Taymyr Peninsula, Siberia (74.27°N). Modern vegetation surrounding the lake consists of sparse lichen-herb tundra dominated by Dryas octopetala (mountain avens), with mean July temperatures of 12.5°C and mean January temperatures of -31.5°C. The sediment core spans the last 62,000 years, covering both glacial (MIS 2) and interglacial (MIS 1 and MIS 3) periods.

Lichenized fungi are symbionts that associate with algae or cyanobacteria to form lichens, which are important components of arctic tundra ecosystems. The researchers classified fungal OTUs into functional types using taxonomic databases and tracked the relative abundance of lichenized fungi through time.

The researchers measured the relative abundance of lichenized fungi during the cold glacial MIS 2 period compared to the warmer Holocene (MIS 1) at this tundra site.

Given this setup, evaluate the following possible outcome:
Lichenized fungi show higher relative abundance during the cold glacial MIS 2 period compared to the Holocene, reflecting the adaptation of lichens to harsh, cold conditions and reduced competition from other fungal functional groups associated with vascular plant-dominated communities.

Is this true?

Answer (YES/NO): NO